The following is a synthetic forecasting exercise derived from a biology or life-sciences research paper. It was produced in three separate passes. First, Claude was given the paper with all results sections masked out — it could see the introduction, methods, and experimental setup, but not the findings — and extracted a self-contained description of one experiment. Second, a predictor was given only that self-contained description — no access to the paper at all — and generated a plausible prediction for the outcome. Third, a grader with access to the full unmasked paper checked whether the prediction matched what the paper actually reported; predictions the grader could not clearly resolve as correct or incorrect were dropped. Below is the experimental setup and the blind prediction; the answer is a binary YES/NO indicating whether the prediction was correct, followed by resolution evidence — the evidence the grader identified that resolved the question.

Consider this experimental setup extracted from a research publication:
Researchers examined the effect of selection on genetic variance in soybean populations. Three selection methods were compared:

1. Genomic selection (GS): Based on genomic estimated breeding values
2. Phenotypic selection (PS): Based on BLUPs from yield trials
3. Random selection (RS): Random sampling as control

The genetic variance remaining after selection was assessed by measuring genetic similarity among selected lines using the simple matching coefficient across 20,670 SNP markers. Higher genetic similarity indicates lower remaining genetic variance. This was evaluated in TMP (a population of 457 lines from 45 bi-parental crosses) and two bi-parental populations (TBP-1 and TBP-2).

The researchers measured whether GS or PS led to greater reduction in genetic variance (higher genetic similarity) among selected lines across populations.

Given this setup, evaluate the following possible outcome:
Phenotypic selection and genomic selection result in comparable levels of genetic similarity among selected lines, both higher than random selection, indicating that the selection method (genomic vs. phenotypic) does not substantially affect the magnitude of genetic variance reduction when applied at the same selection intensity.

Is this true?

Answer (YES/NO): NO